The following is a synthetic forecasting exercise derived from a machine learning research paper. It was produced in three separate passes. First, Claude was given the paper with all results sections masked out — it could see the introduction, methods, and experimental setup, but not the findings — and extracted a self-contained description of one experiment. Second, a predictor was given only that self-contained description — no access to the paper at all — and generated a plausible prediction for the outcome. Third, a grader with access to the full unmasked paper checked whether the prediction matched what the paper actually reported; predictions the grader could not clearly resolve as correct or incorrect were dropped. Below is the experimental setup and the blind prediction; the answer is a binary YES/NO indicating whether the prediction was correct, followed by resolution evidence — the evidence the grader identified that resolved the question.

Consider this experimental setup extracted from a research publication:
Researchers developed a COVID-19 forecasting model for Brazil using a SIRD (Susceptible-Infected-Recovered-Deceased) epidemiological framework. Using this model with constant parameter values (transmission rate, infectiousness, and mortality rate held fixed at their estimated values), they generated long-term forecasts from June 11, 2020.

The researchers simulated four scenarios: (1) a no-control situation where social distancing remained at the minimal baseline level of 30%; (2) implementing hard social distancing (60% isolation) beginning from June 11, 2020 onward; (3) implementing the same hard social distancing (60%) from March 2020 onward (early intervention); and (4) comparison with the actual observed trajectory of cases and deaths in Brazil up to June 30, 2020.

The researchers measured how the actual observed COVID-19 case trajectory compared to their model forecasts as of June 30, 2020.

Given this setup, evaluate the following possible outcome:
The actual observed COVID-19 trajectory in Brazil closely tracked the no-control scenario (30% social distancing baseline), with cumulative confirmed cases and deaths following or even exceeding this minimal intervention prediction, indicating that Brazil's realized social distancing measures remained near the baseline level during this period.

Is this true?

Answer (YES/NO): NO